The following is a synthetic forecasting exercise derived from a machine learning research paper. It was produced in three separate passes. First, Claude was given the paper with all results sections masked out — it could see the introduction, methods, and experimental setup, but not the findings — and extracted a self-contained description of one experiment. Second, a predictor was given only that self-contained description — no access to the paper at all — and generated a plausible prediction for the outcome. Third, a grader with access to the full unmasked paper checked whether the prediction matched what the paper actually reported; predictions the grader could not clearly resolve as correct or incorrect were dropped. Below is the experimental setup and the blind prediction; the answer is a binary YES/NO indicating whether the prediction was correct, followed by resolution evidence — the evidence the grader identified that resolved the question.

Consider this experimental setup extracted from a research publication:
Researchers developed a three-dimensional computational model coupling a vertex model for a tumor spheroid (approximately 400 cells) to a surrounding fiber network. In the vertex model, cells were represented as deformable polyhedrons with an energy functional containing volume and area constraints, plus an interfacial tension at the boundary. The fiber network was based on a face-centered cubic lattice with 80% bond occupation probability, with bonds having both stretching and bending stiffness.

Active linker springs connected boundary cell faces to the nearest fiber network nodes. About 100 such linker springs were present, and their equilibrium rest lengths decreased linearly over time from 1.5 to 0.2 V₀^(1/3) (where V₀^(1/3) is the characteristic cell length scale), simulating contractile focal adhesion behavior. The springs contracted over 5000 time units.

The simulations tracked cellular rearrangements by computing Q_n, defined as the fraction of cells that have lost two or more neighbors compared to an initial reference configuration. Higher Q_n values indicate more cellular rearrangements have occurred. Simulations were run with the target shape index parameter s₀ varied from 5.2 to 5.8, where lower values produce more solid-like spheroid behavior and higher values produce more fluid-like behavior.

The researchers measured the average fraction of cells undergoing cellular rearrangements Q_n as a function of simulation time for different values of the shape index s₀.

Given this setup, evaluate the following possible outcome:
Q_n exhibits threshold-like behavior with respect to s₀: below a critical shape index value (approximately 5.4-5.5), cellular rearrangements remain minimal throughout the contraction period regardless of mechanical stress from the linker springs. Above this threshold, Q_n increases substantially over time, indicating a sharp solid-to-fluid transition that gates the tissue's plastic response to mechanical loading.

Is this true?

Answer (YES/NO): NO